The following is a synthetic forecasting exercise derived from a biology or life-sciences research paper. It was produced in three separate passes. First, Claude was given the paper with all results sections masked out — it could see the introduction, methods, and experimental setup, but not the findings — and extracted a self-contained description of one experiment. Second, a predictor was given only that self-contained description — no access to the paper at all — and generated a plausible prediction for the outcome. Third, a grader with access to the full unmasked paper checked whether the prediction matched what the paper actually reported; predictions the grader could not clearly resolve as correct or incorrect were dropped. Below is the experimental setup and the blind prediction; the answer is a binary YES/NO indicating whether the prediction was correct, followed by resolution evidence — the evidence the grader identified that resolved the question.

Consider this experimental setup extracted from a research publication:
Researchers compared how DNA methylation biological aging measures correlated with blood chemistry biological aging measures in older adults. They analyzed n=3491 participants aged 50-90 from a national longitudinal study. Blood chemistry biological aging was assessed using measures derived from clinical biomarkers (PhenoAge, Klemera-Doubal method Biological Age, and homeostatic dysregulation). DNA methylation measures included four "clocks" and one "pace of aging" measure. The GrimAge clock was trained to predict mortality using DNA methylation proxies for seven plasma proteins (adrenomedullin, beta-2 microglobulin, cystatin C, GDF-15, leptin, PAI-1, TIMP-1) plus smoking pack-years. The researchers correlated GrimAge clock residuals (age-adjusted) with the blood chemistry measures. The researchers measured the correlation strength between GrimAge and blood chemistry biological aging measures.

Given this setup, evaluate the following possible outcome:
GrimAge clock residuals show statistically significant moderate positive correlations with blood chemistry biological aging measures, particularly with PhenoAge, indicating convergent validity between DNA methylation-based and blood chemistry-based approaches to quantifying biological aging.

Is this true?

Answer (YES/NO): NO